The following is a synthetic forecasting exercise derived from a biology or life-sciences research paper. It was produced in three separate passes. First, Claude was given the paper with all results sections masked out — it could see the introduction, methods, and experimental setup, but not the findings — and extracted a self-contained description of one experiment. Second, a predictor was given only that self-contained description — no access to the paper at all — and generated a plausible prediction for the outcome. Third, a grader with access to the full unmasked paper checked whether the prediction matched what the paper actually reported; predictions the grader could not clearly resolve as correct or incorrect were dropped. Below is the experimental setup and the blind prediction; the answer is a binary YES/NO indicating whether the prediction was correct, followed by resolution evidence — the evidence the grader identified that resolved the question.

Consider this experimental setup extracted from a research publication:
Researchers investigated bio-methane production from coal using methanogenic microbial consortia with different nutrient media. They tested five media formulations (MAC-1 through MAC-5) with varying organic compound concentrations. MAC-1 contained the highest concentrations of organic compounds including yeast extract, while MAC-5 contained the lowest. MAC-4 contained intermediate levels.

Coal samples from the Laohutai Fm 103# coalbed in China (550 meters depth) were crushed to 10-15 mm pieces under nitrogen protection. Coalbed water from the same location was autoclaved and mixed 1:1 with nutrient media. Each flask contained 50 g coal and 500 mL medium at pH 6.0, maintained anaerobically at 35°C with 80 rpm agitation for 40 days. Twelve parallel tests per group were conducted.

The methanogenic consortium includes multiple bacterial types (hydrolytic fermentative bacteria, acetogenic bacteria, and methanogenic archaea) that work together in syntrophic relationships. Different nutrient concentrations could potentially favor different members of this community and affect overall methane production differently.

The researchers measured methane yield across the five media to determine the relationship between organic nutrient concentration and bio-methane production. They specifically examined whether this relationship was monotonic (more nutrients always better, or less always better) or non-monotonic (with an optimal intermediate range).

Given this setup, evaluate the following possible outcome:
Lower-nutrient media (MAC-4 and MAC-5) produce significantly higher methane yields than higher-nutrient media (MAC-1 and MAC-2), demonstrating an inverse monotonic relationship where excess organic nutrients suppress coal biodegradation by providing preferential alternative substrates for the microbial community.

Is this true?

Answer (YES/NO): NO